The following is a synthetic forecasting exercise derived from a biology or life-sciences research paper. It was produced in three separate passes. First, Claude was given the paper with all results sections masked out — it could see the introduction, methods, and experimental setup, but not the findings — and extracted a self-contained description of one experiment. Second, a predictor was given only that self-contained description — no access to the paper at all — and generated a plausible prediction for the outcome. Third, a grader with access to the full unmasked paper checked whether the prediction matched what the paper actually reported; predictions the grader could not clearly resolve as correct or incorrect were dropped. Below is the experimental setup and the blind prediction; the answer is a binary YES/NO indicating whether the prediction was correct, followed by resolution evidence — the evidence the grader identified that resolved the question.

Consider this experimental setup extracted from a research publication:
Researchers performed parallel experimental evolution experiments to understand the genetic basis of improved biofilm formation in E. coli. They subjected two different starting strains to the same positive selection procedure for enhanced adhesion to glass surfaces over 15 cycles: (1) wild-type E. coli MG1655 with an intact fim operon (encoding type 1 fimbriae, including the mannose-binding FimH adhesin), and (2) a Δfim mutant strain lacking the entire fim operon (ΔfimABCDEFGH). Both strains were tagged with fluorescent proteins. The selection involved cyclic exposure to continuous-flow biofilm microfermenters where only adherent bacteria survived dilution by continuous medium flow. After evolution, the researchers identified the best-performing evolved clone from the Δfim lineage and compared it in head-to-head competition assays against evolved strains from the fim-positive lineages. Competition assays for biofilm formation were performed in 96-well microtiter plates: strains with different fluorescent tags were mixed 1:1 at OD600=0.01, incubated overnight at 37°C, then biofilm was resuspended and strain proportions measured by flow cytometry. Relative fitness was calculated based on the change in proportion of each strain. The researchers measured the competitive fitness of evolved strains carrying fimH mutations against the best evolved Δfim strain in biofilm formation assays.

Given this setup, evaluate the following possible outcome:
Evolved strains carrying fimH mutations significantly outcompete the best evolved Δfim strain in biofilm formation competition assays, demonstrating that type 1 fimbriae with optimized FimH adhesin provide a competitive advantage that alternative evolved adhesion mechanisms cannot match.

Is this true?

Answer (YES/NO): NO